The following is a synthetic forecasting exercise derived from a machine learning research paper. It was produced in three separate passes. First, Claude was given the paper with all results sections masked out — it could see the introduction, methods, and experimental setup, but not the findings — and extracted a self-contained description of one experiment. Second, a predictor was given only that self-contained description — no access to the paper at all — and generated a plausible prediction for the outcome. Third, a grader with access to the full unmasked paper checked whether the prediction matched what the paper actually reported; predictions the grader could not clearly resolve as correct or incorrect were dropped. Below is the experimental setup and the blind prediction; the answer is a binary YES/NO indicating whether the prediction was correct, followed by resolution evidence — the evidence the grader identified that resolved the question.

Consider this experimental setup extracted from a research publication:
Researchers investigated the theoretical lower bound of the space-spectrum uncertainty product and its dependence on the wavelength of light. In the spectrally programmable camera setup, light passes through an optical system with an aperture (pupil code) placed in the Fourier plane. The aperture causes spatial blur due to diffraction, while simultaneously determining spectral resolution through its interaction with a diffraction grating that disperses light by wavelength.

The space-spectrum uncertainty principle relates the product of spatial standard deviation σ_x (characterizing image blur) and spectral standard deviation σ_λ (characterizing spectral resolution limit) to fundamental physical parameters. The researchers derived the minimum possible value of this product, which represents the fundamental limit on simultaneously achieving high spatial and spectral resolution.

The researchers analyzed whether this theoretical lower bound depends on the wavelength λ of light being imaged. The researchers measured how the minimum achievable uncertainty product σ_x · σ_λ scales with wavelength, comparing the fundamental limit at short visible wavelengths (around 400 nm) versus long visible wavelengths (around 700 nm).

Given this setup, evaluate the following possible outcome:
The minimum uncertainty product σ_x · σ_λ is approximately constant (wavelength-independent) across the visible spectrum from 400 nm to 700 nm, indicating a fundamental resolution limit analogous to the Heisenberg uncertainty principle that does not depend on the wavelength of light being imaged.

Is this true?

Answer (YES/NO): NO